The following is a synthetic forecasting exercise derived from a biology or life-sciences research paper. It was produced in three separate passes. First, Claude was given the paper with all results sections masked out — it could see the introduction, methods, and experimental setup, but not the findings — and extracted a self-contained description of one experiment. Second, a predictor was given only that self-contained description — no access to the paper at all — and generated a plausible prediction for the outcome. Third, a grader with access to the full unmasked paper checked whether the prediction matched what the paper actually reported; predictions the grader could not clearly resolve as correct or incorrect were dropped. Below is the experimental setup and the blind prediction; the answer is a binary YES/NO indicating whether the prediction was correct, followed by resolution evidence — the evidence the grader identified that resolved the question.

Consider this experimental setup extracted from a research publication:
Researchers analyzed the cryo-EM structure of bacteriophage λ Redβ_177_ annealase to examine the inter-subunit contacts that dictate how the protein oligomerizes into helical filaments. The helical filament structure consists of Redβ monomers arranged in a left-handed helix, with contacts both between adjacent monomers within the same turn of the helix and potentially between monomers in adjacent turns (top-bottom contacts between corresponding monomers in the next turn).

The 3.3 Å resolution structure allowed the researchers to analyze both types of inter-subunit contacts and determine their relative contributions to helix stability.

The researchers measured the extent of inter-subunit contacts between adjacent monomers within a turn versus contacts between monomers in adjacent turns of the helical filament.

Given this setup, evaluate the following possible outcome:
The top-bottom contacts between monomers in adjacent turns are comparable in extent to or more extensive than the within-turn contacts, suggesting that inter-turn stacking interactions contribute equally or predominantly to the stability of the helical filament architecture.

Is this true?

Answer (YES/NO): NO